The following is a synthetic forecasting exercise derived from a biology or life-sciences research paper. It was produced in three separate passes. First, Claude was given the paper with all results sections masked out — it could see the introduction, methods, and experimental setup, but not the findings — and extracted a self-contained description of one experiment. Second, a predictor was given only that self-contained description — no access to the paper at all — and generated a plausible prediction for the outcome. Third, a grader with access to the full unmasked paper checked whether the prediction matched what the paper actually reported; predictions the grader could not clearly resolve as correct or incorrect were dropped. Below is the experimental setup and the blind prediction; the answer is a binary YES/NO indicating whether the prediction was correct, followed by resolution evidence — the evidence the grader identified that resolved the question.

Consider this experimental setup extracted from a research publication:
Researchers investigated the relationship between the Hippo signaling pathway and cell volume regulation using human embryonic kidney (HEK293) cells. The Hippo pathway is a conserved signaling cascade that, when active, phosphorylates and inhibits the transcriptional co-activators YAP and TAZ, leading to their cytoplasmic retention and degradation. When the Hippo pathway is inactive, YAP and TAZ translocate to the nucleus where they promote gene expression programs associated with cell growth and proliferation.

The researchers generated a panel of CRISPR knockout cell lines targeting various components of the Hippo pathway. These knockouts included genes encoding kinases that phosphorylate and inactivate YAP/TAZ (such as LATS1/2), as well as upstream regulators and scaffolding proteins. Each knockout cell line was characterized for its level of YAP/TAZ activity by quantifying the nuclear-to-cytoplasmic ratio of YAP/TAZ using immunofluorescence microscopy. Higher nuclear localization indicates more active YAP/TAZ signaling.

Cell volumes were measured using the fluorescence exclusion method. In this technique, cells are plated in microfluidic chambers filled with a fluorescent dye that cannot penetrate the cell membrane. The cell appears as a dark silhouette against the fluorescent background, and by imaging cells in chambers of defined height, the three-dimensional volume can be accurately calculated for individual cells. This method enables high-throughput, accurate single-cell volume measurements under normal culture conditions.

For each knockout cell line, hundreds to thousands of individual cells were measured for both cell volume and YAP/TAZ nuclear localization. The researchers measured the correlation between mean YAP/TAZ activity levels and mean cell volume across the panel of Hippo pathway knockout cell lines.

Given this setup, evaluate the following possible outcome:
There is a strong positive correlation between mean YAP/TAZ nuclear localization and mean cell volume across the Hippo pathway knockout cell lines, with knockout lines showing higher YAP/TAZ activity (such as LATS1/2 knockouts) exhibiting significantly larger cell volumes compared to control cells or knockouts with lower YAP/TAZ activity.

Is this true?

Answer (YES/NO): NO